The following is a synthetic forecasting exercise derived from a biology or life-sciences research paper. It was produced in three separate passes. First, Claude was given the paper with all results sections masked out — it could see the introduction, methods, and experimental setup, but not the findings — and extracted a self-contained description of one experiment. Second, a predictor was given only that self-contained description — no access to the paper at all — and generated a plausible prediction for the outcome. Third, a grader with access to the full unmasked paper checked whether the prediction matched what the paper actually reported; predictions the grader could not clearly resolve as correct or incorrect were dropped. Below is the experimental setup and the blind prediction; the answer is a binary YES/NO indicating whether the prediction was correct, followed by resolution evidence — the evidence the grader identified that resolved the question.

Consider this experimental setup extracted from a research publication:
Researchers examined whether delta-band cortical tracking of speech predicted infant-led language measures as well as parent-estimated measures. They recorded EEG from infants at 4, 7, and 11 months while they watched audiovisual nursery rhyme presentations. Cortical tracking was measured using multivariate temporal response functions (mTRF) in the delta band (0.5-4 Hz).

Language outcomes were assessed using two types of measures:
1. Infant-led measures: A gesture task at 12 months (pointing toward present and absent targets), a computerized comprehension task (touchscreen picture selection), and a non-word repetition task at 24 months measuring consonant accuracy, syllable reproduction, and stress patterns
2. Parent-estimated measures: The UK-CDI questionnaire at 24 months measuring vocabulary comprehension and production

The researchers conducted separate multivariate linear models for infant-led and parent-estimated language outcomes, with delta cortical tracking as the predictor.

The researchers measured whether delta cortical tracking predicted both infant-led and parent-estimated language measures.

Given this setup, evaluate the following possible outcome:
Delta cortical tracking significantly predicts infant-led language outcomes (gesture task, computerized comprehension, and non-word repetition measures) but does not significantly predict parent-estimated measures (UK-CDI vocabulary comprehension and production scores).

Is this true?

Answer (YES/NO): NO